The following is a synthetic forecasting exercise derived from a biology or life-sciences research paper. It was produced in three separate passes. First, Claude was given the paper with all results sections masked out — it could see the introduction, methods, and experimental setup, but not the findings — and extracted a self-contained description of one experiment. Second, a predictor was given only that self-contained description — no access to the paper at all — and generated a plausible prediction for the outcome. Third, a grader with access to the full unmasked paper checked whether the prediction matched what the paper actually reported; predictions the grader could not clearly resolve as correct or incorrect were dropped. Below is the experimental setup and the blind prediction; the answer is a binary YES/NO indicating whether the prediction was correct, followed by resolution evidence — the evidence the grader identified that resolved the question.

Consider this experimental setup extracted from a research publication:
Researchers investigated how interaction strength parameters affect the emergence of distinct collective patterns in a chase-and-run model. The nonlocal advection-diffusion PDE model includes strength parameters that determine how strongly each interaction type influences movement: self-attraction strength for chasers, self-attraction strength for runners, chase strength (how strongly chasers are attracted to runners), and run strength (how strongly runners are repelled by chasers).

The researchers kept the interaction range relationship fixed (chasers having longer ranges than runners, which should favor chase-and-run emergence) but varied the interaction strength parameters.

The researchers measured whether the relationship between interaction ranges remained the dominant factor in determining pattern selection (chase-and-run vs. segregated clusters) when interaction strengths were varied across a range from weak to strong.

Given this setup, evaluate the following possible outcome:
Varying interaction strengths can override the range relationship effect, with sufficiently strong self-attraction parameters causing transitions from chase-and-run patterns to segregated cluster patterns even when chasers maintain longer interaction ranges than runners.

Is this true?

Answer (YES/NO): NO